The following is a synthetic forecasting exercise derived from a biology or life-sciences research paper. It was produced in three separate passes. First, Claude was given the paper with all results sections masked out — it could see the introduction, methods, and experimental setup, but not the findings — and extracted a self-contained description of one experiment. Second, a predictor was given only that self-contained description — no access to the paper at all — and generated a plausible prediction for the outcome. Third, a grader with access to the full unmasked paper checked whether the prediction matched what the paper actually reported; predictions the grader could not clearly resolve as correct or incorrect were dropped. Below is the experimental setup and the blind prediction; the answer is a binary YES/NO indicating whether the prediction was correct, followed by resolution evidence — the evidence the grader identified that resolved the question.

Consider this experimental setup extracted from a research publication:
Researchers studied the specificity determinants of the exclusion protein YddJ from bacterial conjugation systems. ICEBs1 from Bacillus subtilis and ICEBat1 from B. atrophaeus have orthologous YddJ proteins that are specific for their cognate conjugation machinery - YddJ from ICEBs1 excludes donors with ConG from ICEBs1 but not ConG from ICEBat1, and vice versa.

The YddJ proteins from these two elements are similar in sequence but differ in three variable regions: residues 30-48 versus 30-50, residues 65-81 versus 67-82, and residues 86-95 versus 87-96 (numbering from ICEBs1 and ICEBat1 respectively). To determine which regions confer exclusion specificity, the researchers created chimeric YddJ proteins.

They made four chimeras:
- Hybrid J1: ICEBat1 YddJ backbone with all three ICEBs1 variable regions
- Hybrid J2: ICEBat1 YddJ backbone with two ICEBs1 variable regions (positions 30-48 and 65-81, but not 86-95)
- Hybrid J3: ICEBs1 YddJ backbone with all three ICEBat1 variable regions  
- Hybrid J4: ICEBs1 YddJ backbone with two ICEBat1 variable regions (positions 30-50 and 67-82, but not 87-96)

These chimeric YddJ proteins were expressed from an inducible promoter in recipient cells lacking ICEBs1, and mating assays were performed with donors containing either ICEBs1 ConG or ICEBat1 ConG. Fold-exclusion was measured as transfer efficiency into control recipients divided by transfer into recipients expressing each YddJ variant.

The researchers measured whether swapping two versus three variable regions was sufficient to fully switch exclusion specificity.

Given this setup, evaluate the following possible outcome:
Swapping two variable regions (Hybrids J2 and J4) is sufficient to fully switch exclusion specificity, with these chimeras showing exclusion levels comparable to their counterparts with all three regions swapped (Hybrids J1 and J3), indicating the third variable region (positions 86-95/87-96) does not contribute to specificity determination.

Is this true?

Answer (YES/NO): NO